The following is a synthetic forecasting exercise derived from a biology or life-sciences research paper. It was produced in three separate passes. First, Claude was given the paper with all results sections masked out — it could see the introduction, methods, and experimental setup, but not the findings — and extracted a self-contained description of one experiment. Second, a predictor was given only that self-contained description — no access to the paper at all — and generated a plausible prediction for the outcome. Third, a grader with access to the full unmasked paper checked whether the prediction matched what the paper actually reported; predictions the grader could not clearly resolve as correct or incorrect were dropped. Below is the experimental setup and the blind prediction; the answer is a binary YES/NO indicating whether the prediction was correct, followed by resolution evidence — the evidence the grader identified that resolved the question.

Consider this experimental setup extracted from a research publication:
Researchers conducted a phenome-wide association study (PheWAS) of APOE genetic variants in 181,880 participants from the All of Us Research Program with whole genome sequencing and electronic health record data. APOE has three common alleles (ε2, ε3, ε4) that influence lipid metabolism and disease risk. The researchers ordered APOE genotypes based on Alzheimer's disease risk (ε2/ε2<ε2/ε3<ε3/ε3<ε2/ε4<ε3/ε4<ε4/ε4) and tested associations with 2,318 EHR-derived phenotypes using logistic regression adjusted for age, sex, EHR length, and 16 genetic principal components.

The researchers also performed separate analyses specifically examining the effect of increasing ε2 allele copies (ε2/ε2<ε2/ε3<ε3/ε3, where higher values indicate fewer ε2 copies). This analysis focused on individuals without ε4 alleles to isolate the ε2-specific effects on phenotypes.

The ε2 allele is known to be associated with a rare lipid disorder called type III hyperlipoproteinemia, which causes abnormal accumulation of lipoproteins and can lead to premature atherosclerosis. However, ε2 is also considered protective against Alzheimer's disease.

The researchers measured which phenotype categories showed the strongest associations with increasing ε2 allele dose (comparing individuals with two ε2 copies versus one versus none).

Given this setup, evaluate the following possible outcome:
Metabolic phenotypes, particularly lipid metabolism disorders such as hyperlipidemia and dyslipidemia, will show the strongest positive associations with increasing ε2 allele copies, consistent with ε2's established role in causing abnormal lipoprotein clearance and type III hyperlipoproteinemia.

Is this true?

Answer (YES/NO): NO